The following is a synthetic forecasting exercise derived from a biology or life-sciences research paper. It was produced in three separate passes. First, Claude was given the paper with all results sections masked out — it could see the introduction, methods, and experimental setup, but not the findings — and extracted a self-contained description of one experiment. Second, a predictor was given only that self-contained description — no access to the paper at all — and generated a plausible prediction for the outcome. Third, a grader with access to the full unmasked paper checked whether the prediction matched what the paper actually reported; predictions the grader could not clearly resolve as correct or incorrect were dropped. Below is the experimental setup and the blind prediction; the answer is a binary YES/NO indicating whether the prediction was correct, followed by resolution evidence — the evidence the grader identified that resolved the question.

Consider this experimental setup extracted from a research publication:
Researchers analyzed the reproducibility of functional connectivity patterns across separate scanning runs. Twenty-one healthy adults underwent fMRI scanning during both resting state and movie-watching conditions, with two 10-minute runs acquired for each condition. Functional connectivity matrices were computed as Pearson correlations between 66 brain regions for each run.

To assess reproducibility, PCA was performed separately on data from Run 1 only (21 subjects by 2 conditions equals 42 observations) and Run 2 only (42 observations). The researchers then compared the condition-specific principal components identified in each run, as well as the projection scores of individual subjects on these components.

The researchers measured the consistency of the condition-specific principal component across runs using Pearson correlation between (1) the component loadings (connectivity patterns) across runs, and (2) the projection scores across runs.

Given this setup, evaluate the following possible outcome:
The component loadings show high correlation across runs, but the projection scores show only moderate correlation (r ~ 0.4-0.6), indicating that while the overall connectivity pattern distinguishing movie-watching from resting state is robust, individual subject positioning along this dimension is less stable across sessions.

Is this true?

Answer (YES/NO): NO